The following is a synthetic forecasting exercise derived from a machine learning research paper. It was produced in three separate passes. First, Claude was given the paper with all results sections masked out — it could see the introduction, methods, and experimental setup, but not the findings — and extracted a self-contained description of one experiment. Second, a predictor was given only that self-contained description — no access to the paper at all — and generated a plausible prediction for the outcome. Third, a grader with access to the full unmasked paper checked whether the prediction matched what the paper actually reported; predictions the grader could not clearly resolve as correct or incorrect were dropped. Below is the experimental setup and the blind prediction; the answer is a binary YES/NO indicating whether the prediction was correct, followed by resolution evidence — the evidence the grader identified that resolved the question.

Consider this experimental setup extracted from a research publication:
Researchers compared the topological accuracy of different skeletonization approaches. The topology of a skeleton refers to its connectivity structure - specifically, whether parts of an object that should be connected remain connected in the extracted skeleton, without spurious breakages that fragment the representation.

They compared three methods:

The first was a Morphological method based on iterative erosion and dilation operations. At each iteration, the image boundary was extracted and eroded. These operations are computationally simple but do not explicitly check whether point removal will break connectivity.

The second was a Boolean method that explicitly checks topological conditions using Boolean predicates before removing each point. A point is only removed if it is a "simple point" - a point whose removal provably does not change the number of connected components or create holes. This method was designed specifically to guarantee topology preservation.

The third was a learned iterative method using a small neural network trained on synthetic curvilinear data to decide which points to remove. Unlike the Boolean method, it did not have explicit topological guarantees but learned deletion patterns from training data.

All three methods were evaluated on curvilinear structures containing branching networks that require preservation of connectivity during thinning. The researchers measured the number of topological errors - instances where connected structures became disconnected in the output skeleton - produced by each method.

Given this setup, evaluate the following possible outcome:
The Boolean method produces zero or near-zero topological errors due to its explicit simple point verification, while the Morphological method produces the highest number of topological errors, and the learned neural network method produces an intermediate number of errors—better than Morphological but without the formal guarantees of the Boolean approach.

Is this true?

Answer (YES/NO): YES